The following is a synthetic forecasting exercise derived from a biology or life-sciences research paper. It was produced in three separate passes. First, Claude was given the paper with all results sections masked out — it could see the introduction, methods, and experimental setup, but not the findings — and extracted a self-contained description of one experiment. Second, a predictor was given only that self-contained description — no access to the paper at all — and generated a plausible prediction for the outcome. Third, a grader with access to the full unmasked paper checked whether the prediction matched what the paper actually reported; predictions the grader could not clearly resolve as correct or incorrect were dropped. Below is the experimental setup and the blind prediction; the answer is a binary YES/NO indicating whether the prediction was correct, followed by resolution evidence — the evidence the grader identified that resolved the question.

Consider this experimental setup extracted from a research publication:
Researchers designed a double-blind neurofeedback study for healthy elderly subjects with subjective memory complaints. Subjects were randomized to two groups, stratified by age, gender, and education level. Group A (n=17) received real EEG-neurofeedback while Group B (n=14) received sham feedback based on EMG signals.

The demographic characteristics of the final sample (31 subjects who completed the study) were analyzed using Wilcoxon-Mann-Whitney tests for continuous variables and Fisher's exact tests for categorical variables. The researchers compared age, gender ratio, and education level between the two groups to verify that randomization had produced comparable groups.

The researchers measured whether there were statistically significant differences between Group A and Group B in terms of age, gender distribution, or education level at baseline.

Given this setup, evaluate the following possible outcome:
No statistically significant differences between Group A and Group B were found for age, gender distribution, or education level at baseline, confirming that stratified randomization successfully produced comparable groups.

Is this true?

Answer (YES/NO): NO